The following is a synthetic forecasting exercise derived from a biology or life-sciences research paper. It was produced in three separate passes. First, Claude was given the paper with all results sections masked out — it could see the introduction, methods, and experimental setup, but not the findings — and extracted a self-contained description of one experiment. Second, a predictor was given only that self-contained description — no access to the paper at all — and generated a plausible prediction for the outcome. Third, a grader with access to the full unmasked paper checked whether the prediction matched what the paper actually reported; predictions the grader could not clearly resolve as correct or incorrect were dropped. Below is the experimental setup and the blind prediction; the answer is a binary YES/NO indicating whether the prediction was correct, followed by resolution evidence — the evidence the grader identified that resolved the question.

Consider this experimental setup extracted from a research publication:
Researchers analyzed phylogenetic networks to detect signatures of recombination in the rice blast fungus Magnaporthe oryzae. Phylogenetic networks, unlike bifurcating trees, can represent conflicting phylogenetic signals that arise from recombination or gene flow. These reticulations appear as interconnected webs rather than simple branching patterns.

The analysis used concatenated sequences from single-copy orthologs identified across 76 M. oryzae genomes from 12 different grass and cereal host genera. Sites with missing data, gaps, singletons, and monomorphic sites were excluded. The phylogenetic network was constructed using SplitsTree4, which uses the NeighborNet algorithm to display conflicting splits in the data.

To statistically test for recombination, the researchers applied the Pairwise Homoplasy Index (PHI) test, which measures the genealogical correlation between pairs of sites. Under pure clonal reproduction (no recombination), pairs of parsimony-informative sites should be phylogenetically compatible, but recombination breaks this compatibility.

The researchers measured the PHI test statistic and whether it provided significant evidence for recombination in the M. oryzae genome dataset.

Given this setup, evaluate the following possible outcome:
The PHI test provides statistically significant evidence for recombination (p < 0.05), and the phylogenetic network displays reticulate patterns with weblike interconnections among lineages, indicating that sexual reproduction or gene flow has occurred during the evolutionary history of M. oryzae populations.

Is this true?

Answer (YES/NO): YES